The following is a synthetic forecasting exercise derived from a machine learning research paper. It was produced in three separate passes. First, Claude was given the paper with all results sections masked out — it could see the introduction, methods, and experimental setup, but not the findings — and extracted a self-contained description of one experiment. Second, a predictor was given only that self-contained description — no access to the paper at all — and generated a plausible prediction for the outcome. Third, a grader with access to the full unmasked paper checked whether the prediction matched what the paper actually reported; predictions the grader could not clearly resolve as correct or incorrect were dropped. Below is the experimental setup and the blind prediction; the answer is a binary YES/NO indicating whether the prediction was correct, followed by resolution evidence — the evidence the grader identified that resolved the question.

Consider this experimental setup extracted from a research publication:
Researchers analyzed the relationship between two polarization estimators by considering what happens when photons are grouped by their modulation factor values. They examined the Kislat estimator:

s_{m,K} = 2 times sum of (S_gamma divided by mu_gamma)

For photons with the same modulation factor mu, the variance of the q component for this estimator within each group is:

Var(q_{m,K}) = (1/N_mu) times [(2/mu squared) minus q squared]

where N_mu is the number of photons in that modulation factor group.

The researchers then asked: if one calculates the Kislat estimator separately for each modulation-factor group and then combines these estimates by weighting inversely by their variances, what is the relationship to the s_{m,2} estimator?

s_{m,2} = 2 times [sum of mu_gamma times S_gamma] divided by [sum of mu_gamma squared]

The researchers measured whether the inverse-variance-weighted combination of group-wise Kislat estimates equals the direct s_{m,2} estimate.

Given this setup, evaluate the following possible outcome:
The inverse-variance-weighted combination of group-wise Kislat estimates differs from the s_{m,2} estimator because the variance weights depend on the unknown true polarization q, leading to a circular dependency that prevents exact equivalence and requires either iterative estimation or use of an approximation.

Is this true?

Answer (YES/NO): NO